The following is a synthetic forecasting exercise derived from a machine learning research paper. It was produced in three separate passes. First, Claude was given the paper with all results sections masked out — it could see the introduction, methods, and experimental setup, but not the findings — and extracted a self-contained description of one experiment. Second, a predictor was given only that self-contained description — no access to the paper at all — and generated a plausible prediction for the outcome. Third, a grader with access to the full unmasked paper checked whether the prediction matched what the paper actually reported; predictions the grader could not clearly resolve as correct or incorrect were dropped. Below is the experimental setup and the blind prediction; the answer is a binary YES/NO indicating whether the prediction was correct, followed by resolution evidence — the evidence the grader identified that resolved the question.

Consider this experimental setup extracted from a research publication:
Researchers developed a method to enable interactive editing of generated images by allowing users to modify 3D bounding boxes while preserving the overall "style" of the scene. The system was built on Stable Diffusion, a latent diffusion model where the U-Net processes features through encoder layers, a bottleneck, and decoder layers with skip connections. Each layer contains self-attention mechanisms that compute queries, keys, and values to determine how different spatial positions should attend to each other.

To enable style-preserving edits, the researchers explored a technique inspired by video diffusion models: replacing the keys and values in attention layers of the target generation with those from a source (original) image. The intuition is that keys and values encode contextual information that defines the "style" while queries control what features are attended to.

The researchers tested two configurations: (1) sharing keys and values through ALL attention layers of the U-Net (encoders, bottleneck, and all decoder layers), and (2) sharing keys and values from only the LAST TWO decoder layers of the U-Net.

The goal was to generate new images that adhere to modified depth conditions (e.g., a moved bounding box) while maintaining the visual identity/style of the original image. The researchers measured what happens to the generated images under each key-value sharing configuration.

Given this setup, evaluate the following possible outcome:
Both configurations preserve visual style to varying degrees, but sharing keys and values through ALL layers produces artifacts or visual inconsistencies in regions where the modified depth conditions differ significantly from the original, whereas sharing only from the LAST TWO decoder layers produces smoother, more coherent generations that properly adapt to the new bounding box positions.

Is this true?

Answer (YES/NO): NO